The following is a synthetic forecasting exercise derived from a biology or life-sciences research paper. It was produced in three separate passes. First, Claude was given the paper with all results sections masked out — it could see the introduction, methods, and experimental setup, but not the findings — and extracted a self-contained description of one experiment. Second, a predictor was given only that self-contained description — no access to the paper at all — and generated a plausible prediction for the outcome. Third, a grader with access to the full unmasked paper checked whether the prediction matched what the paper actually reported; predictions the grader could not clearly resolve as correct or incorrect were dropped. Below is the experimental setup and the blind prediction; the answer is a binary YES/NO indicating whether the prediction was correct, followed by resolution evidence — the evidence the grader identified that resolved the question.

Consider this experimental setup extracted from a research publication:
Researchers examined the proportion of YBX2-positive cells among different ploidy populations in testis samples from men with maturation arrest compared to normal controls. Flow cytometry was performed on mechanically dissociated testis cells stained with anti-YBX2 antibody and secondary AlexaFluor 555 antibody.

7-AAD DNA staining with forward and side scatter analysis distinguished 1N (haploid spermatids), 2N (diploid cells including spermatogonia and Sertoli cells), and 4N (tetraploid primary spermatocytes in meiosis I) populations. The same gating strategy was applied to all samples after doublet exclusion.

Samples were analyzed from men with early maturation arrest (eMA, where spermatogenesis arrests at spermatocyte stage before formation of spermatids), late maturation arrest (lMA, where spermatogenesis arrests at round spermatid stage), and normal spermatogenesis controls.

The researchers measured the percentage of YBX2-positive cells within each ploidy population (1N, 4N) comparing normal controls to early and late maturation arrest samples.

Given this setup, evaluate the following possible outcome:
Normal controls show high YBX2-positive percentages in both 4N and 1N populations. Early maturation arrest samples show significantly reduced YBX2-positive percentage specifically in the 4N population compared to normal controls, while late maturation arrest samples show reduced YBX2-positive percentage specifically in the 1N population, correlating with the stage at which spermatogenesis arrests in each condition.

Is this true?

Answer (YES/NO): NO